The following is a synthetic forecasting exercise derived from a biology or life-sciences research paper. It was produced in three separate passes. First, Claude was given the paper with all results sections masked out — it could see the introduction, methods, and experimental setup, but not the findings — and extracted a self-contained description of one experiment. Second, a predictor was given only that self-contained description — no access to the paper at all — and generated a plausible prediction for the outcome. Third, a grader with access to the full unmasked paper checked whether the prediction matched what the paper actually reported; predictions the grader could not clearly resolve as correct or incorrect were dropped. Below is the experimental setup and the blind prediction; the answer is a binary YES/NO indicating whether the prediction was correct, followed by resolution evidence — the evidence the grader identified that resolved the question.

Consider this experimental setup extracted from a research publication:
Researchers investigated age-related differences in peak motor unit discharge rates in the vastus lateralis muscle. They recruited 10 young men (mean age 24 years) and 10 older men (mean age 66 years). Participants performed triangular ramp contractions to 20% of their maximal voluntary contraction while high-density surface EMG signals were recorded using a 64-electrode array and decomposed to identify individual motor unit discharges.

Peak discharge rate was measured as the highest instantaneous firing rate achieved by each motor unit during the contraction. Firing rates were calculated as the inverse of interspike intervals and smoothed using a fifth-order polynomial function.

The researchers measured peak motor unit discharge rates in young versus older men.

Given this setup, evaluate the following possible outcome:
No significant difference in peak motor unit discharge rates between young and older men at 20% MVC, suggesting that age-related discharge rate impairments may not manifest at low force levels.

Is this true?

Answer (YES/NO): NO